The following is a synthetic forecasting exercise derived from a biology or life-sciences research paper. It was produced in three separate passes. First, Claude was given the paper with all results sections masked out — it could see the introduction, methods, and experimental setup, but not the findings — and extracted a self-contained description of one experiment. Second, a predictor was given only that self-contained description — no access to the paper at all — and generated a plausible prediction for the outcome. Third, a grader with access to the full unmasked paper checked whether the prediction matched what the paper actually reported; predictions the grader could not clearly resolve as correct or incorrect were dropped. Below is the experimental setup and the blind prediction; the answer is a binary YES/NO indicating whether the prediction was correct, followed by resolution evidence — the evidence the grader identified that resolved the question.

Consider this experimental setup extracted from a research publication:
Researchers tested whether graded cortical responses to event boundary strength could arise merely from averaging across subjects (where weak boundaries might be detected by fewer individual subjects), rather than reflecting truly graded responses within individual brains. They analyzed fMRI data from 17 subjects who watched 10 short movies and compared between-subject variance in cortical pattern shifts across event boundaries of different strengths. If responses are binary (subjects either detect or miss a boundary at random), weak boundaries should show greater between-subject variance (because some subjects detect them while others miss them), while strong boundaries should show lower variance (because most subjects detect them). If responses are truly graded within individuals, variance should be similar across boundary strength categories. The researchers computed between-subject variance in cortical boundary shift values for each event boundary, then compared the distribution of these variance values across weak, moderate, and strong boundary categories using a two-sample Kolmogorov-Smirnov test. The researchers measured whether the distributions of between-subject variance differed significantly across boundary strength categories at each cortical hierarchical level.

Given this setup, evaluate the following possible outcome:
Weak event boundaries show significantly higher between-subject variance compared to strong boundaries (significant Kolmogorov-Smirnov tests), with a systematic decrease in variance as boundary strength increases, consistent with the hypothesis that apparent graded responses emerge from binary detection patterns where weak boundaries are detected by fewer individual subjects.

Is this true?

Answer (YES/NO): NO